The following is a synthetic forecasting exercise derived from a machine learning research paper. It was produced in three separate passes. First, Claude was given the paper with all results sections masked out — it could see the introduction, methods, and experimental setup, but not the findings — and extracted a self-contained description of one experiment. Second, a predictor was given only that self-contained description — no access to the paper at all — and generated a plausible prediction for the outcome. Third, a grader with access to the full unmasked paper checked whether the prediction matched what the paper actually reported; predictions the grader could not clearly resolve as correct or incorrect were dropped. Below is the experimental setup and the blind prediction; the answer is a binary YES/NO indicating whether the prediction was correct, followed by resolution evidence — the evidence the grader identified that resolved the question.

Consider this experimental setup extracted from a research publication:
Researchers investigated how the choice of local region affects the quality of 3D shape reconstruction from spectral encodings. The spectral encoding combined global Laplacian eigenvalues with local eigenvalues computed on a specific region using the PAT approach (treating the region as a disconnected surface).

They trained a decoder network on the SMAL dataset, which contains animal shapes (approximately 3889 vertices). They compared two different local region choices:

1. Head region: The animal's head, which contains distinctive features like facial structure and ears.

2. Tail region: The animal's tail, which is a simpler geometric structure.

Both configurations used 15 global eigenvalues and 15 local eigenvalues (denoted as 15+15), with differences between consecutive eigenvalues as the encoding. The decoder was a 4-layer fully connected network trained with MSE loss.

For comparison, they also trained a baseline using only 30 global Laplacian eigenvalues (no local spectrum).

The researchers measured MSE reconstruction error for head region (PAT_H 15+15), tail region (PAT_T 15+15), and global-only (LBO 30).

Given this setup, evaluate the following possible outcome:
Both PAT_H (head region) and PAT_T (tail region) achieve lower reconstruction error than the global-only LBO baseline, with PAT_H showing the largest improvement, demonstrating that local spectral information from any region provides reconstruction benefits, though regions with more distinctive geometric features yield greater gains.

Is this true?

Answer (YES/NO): NO